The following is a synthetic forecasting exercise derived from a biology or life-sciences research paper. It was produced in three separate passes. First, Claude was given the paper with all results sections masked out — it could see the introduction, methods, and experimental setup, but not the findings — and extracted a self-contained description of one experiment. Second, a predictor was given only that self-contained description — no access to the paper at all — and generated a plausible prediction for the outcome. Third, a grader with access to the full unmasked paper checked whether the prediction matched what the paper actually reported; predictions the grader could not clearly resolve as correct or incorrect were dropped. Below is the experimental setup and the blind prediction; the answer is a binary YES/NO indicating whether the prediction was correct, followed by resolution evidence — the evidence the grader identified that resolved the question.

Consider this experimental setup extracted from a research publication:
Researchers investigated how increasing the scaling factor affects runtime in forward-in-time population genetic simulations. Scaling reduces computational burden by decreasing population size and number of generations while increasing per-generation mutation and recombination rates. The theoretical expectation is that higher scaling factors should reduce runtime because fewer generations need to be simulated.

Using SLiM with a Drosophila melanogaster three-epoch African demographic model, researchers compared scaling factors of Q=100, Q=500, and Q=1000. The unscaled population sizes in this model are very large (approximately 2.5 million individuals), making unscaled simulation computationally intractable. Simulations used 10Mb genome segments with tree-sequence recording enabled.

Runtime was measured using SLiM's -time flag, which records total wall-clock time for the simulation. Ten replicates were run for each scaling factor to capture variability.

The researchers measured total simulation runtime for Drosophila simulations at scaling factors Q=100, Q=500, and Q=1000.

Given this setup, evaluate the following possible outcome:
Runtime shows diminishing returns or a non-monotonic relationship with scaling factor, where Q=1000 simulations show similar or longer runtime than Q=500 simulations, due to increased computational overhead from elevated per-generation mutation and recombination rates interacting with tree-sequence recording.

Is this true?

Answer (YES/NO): NO